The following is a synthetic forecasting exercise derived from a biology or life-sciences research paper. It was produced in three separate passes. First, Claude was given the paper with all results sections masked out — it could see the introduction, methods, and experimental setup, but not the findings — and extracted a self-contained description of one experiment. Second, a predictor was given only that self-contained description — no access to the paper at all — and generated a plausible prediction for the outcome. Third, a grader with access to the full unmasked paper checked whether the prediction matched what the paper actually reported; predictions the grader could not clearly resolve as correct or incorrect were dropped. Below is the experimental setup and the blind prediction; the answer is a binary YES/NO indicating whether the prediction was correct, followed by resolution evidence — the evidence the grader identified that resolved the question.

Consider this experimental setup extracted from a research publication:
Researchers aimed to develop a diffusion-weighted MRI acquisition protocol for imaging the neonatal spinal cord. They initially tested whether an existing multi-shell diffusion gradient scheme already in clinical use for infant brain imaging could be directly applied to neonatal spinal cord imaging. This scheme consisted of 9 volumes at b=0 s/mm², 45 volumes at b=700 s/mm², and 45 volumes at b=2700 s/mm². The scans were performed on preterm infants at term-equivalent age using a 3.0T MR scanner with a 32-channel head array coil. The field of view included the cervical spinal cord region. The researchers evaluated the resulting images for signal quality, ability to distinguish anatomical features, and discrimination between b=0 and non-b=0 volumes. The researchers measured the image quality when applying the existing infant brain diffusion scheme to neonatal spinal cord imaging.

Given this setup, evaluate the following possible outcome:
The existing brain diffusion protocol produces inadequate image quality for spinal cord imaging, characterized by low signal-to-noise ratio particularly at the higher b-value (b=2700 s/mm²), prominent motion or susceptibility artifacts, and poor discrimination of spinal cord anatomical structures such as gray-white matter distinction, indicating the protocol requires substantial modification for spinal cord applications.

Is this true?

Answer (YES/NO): NO